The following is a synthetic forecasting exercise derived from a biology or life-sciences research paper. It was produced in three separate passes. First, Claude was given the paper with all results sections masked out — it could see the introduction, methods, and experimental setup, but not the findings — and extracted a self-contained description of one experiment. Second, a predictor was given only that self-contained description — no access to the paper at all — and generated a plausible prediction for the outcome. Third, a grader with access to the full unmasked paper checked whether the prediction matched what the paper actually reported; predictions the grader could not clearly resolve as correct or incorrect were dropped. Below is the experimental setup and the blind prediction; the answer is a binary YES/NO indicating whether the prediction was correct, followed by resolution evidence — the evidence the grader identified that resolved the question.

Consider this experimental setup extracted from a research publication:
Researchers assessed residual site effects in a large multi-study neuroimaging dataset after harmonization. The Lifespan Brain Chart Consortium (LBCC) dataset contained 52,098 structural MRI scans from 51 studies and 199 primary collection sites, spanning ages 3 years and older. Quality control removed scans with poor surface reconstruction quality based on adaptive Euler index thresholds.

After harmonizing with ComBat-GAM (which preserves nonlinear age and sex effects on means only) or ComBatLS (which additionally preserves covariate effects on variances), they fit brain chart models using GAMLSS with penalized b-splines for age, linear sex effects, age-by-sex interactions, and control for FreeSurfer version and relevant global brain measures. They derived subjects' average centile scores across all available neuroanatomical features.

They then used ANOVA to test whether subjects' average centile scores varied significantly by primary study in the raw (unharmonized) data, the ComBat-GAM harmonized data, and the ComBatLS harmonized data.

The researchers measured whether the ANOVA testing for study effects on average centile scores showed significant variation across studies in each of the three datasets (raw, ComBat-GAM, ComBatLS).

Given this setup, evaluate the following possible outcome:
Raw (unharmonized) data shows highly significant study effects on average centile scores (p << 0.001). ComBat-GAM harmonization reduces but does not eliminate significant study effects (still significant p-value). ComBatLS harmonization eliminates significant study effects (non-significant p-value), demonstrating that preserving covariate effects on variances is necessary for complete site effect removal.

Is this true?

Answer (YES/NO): NO